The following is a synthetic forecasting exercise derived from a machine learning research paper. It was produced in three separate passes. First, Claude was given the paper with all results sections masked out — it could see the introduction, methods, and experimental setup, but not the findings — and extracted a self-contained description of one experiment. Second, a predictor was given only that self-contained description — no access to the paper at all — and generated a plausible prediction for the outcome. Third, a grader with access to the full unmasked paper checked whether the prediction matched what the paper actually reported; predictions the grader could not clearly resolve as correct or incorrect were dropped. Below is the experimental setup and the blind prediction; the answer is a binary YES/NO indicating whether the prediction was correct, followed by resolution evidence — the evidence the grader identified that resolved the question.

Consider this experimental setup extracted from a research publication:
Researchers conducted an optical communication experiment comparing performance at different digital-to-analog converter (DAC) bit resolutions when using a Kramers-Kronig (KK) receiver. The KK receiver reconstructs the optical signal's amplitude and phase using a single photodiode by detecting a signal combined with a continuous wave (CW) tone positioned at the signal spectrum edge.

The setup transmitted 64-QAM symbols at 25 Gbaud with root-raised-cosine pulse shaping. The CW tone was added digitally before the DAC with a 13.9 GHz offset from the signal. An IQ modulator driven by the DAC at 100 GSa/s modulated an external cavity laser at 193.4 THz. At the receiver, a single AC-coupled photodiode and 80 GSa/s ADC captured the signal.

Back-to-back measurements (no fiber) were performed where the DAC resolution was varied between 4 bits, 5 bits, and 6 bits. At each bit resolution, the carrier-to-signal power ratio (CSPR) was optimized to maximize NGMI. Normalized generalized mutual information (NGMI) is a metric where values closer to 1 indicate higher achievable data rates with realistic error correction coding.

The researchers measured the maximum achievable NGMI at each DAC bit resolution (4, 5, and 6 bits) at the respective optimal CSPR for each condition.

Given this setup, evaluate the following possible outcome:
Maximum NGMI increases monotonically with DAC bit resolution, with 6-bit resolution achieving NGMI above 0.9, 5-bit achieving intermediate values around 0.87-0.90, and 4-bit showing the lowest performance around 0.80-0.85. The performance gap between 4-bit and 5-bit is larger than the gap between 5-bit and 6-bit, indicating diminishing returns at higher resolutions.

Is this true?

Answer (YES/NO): NO